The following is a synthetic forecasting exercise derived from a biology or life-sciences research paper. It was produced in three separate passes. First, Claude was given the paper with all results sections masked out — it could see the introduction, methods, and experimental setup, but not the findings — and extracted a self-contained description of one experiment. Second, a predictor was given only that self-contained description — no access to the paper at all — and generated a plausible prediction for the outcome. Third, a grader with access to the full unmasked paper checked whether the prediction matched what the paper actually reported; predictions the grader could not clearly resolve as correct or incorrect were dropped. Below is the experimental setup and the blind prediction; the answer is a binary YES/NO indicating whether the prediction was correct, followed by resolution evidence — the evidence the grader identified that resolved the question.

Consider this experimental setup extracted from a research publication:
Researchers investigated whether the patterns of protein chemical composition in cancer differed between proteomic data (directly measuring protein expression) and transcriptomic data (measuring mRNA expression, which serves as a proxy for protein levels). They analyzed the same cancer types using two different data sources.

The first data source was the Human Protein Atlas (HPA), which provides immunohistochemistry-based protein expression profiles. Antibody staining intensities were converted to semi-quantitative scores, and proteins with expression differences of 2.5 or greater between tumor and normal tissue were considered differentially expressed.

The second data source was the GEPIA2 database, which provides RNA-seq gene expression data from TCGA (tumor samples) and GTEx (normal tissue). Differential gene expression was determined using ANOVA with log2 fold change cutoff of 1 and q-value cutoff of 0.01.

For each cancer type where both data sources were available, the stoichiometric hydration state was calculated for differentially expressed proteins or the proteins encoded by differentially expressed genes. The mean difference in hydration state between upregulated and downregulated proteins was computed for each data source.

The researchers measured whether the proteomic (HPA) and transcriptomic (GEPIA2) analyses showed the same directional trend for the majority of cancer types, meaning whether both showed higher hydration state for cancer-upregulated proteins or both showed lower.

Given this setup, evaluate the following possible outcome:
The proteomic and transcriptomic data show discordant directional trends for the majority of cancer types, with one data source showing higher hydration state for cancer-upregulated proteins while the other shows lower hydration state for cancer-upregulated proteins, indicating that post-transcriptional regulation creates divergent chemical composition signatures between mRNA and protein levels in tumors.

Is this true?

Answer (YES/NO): NO